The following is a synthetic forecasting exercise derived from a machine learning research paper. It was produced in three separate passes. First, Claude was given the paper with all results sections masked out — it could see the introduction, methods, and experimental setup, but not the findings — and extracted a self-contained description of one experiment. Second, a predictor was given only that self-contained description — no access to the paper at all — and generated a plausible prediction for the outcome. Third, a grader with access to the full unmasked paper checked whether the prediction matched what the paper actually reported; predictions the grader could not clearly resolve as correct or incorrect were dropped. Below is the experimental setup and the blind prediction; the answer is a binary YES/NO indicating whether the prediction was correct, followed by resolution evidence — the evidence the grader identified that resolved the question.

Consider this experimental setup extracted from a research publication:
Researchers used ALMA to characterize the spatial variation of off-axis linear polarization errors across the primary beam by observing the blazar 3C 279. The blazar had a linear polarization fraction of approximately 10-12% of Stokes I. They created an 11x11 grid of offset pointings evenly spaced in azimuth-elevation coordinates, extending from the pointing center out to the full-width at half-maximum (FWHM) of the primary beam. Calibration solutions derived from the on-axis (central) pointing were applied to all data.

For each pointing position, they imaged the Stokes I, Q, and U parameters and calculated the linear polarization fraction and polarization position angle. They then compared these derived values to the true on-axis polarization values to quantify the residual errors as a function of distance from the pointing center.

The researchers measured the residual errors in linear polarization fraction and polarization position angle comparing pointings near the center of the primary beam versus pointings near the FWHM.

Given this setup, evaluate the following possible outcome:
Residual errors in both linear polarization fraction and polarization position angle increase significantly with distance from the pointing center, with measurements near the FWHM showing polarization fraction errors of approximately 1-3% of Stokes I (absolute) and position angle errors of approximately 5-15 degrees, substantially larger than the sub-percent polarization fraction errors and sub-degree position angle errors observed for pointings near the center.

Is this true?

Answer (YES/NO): NO